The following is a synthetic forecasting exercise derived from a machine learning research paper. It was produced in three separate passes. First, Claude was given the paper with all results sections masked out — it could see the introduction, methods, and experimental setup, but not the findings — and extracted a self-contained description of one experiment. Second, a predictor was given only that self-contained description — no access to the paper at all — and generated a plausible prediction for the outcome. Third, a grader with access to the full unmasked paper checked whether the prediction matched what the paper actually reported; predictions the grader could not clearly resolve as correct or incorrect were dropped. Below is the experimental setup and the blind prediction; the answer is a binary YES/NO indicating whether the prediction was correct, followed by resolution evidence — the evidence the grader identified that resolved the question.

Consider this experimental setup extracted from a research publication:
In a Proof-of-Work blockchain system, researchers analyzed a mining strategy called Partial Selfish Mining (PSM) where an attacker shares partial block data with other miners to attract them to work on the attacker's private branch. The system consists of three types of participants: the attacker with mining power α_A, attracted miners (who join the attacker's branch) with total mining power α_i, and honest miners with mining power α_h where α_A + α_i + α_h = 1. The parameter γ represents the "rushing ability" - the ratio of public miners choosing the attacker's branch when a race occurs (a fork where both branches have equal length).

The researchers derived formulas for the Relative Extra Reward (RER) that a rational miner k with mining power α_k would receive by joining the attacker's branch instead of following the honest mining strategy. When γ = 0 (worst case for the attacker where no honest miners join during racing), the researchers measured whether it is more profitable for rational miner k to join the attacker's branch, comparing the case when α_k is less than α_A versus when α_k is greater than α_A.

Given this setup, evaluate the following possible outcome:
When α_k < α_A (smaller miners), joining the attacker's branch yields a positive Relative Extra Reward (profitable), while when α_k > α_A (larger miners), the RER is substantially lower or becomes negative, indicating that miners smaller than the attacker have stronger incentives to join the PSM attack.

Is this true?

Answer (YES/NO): YES